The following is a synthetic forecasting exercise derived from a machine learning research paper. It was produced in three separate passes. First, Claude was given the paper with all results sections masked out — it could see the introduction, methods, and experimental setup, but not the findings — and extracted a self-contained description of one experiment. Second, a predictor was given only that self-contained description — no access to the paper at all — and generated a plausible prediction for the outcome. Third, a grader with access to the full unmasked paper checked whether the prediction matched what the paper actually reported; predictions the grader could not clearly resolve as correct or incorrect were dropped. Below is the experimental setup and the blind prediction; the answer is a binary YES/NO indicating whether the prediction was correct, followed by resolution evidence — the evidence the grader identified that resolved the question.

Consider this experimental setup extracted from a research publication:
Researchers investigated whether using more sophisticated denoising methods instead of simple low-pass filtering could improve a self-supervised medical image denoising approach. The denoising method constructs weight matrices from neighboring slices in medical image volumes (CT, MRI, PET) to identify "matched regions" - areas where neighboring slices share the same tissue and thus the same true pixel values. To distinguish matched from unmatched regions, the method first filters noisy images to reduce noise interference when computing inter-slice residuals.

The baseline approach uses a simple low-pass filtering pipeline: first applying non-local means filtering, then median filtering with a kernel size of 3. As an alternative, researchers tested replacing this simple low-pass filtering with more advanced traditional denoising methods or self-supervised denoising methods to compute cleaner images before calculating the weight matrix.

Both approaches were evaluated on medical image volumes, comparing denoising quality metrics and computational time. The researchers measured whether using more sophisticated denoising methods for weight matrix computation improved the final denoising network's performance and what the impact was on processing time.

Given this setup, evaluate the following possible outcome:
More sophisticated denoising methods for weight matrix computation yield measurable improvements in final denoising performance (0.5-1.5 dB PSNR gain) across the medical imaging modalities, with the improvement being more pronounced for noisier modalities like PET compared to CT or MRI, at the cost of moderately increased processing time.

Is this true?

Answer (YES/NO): NO